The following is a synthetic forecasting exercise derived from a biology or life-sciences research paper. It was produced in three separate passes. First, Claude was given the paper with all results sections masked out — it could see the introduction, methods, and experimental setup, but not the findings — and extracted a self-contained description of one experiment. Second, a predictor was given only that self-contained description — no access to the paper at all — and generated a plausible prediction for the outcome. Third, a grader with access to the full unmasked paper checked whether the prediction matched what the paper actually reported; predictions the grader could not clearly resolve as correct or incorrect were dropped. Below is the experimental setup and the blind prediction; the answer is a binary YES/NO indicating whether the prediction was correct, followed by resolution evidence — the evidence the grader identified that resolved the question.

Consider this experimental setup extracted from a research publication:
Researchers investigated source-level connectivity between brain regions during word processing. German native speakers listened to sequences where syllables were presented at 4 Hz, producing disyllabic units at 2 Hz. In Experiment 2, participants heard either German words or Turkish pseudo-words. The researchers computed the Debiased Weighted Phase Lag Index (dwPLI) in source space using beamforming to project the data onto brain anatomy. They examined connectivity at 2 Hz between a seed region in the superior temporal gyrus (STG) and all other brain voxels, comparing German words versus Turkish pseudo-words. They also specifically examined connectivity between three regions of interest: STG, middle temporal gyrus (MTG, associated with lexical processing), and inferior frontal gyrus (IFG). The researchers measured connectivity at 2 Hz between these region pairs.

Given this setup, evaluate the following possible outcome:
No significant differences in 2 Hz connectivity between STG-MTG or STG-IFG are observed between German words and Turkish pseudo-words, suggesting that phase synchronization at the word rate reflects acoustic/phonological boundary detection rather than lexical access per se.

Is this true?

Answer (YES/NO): NO